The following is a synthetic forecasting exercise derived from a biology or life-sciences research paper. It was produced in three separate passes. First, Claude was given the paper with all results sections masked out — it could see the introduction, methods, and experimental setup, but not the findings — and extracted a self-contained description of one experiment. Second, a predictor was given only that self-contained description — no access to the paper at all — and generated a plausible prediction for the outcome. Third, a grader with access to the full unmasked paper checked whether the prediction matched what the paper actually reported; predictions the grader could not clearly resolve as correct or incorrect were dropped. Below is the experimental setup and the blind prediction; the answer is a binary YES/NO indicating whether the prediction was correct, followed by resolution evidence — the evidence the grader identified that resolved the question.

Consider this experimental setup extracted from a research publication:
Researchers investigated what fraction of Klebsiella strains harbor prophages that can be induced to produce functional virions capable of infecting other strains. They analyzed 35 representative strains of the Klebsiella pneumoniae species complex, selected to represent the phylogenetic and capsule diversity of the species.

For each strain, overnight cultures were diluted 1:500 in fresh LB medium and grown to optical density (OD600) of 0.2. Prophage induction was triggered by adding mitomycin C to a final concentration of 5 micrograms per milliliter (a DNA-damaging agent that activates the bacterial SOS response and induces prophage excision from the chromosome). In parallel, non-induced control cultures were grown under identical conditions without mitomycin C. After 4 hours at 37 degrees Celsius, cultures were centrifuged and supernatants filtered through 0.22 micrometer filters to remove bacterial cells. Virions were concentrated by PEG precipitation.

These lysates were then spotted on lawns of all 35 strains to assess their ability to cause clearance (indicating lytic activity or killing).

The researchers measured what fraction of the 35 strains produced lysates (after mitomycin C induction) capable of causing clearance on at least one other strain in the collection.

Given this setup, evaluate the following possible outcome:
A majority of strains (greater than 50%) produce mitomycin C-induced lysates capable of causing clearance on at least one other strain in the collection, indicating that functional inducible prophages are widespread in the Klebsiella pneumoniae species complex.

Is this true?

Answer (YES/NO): YES